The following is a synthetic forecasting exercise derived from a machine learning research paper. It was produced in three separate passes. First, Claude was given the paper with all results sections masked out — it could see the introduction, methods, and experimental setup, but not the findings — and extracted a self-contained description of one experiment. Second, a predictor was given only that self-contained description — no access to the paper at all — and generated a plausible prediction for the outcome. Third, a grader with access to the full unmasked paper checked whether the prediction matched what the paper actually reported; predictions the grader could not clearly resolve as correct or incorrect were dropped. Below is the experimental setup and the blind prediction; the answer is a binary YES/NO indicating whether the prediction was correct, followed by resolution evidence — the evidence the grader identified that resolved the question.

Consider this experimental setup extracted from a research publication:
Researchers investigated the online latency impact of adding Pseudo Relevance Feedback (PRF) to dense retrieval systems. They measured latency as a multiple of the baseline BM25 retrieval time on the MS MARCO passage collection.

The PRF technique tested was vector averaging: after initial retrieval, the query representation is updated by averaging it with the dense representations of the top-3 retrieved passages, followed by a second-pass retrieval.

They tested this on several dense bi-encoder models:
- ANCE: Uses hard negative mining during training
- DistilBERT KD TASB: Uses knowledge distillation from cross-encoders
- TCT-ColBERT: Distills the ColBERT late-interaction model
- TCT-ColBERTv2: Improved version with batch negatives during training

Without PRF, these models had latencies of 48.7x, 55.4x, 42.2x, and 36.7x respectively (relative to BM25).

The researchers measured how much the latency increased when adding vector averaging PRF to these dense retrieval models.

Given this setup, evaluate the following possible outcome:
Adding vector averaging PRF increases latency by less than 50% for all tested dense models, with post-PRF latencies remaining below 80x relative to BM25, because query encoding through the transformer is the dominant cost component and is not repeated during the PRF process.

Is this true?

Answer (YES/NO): NO